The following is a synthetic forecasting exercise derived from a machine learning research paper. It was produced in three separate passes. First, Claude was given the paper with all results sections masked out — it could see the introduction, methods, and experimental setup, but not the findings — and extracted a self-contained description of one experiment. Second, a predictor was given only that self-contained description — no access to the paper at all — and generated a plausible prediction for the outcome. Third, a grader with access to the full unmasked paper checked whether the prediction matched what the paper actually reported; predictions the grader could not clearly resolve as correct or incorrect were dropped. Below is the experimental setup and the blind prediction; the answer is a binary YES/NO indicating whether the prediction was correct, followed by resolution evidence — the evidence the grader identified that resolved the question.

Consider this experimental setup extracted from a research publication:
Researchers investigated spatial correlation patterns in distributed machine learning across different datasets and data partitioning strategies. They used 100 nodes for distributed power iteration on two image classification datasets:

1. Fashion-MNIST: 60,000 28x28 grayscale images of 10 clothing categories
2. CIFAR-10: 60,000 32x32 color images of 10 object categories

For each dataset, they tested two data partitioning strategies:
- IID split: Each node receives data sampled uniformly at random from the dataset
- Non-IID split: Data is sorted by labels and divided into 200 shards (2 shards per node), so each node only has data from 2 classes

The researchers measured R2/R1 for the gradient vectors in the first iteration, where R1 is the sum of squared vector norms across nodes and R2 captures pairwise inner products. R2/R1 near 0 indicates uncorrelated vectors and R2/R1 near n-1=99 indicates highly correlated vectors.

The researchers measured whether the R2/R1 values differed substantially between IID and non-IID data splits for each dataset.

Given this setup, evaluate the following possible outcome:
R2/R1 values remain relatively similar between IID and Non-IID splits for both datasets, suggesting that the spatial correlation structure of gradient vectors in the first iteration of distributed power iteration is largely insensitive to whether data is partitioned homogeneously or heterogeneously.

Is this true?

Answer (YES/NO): NO